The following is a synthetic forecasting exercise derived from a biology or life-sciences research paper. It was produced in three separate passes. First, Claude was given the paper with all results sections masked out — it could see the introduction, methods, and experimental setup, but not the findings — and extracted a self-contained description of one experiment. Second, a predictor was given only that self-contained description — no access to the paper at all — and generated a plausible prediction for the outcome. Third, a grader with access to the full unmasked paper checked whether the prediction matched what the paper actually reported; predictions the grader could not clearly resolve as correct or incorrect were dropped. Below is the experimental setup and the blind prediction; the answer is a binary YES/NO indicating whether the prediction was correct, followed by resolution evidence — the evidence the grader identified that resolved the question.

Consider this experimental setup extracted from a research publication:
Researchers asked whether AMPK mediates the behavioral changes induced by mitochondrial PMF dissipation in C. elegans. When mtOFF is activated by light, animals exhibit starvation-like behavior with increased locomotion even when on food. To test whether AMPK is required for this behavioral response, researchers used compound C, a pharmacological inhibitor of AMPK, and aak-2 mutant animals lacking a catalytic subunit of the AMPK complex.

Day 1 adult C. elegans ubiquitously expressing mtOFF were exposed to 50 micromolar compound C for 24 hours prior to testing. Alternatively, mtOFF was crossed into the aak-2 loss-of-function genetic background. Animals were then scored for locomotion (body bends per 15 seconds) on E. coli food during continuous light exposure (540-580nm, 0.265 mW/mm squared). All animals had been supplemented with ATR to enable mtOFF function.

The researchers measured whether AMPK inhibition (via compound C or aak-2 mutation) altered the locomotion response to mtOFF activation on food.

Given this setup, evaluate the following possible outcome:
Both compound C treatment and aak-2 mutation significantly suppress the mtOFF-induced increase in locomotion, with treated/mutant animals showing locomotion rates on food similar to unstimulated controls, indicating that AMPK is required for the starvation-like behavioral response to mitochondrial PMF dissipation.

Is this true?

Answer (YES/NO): YES